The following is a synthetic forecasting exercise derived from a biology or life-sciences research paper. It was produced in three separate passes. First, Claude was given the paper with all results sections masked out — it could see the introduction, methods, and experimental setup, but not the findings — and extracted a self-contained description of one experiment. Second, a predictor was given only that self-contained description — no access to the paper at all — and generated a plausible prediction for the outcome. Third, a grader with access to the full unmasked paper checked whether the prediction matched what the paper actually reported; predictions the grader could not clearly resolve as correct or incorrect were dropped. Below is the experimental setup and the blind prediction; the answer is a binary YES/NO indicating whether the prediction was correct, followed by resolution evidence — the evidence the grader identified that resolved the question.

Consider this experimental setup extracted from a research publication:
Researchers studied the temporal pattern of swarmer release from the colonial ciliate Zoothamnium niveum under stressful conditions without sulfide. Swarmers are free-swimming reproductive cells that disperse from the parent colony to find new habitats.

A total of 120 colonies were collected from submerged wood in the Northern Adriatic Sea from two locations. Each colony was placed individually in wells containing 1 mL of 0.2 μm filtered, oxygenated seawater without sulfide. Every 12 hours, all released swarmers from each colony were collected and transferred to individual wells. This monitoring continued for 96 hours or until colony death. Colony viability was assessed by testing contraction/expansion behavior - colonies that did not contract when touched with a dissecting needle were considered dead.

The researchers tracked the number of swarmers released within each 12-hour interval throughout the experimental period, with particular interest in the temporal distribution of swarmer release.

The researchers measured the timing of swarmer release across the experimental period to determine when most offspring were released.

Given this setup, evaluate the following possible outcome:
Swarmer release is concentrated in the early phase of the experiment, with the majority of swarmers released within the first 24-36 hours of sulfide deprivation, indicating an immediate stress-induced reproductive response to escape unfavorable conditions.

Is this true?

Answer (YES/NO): YES